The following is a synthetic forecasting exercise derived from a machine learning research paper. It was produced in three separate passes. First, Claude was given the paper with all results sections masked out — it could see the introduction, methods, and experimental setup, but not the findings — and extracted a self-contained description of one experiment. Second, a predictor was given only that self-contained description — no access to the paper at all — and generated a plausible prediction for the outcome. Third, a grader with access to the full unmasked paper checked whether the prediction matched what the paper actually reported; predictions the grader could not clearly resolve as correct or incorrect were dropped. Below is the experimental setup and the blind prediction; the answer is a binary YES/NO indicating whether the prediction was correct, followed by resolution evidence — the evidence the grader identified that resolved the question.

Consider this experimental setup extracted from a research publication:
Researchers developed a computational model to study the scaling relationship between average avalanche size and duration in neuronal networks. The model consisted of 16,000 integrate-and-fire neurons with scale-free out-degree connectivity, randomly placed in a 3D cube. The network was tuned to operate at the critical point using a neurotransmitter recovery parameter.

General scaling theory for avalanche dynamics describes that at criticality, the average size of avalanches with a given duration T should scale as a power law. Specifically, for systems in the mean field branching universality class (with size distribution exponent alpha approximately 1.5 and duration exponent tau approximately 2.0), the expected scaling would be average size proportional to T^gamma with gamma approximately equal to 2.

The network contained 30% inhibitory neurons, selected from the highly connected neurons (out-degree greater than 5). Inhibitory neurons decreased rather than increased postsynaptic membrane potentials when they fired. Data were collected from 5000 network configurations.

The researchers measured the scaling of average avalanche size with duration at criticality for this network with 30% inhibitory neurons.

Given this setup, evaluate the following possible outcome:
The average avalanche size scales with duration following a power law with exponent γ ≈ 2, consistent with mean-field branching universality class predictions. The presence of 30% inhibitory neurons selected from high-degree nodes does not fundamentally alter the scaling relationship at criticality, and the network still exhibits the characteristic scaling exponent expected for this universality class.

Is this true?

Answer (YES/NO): YES